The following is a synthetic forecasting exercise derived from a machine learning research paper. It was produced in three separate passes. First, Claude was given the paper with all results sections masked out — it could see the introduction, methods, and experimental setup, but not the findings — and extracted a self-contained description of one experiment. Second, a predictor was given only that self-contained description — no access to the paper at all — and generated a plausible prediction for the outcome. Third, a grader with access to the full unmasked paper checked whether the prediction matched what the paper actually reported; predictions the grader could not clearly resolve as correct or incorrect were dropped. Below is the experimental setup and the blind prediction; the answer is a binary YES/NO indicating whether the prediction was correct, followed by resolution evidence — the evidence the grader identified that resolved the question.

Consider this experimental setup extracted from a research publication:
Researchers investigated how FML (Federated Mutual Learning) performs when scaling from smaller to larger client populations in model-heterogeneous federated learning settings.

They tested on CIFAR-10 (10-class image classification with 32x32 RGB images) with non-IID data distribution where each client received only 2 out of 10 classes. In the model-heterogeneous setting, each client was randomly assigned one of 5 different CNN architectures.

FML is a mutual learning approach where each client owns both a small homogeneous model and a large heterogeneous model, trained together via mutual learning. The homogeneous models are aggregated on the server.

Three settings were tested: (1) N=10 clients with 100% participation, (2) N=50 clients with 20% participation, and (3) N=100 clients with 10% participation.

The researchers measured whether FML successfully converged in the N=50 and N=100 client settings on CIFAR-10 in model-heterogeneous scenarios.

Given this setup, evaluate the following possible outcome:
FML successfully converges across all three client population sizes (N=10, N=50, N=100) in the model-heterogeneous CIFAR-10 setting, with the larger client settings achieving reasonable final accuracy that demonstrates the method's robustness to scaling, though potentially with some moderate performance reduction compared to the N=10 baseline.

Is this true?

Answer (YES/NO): NO